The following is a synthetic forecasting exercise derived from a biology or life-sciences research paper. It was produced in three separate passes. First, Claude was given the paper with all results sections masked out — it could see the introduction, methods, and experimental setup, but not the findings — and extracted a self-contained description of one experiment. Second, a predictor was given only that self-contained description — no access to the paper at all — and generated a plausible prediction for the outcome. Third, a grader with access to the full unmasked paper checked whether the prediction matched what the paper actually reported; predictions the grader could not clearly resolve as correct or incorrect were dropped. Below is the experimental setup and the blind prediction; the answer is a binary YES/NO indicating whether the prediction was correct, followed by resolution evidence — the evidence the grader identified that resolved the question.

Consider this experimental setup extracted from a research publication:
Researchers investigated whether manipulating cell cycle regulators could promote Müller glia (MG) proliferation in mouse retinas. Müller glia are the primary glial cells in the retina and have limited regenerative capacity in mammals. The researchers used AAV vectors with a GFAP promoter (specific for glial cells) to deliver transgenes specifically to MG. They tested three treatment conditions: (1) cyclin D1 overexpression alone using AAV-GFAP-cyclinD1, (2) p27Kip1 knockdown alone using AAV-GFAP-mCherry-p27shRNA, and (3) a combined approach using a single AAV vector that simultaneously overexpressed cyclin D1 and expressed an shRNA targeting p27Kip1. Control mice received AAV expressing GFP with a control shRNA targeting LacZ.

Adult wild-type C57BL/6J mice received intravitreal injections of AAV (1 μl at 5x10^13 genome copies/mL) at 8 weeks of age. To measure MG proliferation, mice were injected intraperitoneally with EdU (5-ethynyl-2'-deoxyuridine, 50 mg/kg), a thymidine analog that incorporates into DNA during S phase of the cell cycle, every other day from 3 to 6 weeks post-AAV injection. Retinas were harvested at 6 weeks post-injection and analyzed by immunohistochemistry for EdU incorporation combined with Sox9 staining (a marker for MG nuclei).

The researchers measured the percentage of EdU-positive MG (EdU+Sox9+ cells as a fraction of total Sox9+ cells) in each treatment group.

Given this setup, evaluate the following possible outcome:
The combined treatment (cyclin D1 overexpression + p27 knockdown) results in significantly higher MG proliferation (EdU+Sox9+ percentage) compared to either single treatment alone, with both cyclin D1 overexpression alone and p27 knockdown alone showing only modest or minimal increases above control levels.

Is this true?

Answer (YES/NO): YES